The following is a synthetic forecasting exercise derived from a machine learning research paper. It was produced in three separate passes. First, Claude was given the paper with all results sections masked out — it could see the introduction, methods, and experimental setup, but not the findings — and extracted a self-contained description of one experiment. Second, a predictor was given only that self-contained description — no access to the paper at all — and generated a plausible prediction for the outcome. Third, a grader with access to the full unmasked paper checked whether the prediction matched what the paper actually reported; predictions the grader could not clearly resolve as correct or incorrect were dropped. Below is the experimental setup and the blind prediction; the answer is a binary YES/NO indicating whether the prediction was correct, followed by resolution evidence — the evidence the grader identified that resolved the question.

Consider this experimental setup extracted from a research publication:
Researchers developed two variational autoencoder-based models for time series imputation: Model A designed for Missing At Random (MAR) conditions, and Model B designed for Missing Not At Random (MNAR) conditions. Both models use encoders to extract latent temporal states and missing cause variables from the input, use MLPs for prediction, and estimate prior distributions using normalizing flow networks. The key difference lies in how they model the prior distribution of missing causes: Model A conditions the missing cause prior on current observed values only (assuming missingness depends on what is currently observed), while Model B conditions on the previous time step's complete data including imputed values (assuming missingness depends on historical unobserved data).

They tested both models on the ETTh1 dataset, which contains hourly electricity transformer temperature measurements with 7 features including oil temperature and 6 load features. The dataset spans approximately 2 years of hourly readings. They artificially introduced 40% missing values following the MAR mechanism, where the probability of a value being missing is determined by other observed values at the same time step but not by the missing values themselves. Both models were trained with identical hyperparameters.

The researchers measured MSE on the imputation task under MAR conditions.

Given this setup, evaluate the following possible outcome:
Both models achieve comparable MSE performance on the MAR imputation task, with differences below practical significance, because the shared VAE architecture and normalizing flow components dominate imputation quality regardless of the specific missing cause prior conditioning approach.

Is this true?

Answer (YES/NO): NO